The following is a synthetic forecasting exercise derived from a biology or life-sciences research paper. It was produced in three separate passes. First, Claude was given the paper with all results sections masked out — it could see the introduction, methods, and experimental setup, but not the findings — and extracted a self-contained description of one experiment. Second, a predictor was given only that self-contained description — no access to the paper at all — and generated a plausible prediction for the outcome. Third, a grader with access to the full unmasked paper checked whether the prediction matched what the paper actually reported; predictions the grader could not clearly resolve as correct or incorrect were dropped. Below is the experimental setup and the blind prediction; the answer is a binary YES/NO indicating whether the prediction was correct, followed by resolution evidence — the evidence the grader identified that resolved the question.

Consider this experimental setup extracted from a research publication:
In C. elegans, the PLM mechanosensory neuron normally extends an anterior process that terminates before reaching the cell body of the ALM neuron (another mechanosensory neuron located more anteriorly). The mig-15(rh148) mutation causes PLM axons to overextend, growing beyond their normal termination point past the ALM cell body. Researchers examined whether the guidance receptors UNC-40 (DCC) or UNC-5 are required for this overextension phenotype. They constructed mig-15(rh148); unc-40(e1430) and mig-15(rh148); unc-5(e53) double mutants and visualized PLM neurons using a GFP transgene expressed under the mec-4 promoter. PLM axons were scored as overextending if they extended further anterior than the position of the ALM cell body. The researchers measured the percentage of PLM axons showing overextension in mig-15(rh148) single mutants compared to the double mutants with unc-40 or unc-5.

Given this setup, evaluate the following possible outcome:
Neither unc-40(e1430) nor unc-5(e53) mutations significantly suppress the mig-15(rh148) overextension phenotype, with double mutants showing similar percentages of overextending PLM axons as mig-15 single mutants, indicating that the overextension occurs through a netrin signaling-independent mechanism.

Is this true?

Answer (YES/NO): NO